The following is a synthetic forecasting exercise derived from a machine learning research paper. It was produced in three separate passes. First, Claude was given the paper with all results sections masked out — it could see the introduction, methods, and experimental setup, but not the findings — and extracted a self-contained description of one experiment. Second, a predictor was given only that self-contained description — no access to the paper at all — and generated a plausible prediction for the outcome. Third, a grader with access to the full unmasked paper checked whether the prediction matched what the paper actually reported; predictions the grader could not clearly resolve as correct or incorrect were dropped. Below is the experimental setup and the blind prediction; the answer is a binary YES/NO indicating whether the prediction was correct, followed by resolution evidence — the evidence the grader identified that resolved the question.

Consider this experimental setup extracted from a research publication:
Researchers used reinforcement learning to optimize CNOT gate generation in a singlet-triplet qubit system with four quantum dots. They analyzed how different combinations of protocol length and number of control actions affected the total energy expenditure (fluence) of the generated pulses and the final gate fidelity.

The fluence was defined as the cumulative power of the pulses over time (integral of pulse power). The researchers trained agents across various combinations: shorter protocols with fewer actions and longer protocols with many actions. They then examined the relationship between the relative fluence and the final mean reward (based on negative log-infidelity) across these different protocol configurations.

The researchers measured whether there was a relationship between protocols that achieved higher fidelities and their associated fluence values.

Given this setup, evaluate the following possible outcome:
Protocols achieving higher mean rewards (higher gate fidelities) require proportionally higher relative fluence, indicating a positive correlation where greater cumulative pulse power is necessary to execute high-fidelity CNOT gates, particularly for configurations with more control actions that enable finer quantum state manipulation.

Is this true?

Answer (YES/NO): NO